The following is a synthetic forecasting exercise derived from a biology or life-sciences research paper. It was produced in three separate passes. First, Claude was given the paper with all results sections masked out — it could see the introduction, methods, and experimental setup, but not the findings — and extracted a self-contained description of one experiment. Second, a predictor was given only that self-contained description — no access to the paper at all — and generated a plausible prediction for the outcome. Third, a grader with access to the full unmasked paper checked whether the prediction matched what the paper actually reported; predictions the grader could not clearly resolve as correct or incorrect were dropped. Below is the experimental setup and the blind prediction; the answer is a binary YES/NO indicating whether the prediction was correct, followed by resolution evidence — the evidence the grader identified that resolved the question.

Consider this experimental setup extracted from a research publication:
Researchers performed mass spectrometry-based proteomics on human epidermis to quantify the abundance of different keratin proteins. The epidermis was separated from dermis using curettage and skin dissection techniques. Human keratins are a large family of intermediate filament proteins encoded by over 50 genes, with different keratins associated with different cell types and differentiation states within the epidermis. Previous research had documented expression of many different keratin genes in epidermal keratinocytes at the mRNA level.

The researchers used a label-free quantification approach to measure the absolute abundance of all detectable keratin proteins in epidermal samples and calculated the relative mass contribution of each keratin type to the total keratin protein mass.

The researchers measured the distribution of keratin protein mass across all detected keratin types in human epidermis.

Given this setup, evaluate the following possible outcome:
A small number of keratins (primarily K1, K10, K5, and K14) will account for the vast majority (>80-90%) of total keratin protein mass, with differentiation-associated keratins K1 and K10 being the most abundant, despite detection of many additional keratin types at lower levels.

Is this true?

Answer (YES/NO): YES